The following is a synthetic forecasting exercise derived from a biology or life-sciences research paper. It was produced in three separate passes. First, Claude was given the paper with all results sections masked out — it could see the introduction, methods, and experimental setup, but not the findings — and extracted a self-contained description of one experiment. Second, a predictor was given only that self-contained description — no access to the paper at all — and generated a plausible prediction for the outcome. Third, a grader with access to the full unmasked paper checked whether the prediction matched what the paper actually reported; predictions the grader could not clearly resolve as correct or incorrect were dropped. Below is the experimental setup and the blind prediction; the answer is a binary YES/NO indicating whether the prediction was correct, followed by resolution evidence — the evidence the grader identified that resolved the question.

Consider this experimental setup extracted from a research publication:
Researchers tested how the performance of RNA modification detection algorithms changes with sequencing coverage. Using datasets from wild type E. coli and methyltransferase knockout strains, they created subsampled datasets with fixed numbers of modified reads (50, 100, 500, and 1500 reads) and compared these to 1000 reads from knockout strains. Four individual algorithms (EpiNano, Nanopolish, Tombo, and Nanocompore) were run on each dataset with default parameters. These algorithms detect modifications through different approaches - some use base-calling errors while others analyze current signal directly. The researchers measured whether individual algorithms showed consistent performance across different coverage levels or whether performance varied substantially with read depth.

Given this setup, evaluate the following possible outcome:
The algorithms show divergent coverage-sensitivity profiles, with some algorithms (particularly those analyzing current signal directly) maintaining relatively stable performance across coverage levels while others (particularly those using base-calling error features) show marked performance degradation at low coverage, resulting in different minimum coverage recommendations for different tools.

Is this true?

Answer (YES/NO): NO